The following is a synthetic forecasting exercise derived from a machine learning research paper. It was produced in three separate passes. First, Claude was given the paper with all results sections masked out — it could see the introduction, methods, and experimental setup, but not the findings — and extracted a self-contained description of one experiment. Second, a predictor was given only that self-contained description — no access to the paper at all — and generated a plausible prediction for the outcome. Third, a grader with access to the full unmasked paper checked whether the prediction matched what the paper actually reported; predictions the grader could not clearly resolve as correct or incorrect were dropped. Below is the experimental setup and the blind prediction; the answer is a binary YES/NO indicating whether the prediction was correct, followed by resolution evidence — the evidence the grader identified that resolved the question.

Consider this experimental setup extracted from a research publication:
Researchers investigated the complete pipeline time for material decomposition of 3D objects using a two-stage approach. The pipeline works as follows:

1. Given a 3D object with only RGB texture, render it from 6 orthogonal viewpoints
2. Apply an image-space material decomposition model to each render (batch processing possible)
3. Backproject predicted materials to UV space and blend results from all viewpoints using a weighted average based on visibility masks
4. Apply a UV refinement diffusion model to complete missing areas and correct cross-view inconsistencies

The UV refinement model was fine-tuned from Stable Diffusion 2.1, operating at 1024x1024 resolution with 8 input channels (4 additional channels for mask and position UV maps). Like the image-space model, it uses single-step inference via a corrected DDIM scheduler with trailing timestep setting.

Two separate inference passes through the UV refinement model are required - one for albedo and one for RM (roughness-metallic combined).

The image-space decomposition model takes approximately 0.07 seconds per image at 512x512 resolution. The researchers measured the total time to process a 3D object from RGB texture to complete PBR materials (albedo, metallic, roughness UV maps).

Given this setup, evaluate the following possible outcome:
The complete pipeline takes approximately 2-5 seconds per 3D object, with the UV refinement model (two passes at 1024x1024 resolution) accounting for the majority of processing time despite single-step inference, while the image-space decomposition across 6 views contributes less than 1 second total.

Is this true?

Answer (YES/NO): YES